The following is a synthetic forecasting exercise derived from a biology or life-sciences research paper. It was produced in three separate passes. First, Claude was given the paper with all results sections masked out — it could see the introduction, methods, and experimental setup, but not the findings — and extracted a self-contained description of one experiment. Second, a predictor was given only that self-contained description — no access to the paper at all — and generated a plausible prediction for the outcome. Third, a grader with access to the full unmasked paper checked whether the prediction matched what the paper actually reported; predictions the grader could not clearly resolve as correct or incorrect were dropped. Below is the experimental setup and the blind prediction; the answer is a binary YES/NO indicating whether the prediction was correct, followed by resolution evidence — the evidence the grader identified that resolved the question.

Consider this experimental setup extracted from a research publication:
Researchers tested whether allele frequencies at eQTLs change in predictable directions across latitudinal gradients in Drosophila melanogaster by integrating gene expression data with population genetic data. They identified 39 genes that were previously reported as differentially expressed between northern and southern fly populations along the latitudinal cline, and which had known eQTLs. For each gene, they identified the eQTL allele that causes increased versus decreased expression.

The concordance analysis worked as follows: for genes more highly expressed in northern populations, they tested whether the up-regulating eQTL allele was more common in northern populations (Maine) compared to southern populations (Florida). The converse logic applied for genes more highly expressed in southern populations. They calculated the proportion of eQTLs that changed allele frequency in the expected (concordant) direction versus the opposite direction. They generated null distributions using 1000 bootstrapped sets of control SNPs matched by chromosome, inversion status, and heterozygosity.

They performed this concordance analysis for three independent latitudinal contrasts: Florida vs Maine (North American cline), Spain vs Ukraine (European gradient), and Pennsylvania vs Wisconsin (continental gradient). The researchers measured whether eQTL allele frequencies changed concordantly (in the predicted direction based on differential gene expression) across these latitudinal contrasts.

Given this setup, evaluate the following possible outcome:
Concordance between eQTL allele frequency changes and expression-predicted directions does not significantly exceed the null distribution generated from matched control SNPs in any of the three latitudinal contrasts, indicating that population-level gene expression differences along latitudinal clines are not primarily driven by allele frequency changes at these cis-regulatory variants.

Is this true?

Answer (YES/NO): NO